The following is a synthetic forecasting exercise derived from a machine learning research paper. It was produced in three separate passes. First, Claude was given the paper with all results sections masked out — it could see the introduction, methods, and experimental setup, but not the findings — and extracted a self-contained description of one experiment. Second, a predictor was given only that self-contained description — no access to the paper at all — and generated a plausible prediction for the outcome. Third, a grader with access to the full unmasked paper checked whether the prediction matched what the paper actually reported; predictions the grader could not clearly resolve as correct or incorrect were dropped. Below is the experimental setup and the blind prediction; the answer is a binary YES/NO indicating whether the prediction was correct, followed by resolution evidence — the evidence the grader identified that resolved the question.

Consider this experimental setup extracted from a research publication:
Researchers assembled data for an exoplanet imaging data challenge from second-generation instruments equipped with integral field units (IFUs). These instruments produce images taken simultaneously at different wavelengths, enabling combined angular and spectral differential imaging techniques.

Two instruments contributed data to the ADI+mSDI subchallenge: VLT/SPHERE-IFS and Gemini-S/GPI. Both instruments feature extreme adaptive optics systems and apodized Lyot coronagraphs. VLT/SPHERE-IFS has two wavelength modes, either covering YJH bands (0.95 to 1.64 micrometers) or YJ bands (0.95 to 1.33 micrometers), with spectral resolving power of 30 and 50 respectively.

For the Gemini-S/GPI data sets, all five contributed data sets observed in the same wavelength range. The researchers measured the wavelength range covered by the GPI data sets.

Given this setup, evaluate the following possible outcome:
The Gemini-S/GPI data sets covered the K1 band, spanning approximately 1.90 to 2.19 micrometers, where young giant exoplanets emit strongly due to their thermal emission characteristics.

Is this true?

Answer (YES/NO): NO